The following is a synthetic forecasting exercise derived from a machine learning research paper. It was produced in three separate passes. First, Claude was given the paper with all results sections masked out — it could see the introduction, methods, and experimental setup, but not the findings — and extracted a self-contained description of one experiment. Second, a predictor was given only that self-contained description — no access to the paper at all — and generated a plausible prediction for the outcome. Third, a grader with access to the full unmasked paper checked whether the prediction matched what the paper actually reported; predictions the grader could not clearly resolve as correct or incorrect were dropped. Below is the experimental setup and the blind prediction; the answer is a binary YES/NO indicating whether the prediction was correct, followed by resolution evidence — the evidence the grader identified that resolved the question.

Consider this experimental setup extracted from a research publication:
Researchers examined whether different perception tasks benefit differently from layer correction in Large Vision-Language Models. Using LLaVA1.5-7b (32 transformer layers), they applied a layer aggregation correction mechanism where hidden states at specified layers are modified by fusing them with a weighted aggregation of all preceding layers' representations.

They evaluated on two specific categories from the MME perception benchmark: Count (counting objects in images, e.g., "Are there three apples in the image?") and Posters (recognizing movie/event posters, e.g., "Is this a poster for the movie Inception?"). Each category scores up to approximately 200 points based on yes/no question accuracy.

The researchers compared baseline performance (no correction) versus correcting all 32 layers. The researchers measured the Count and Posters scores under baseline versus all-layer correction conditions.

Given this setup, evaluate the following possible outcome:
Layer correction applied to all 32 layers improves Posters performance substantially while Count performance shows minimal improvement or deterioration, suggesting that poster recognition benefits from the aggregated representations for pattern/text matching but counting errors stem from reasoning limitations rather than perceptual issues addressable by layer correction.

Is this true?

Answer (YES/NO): YES